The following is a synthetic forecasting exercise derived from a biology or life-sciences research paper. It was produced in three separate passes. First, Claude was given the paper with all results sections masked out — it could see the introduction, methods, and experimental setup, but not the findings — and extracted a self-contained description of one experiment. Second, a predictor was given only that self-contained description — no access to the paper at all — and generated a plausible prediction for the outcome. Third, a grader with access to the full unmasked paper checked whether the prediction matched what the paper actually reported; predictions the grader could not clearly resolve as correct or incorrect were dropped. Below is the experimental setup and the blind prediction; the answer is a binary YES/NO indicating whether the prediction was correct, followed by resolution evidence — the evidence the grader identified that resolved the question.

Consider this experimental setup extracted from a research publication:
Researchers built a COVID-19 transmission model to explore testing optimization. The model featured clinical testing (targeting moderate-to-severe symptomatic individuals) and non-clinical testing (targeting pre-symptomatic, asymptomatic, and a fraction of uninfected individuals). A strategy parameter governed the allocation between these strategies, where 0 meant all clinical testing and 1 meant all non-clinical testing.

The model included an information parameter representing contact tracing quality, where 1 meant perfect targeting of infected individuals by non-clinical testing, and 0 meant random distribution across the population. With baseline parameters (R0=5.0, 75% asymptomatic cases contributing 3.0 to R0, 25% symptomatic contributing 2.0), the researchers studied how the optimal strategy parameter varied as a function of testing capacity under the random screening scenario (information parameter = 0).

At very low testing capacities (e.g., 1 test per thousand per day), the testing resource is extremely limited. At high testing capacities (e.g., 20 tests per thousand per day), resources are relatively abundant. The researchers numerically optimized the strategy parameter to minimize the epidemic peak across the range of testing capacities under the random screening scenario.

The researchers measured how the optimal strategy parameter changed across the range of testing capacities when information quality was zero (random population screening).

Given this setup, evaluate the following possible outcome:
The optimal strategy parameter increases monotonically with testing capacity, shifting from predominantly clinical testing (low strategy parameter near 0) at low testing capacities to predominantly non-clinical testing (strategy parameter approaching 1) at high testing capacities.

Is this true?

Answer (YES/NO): NO